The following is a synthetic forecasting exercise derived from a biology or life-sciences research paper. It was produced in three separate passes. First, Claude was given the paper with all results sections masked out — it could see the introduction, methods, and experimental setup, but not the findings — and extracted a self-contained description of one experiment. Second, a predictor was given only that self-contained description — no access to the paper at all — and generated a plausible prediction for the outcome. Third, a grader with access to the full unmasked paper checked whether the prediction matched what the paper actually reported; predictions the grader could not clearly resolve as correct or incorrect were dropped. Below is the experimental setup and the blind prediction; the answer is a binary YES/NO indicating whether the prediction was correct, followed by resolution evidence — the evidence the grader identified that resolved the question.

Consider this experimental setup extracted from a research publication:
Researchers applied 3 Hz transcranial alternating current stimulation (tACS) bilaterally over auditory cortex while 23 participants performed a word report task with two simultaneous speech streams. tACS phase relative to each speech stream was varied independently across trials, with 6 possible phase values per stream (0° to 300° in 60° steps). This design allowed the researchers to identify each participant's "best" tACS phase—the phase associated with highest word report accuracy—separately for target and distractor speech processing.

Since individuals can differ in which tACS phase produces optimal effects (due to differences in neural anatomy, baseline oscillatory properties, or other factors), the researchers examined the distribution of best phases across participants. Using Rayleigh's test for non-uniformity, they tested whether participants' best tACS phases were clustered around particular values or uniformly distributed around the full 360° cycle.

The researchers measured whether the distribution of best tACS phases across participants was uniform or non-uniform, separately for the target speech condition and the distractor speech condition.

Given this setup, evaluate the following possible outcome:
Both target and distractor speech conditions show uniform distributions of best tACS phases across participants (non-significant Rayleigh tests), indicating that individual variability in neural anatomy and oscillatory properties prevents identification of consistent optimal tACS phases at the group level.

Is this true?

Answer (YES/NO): YES